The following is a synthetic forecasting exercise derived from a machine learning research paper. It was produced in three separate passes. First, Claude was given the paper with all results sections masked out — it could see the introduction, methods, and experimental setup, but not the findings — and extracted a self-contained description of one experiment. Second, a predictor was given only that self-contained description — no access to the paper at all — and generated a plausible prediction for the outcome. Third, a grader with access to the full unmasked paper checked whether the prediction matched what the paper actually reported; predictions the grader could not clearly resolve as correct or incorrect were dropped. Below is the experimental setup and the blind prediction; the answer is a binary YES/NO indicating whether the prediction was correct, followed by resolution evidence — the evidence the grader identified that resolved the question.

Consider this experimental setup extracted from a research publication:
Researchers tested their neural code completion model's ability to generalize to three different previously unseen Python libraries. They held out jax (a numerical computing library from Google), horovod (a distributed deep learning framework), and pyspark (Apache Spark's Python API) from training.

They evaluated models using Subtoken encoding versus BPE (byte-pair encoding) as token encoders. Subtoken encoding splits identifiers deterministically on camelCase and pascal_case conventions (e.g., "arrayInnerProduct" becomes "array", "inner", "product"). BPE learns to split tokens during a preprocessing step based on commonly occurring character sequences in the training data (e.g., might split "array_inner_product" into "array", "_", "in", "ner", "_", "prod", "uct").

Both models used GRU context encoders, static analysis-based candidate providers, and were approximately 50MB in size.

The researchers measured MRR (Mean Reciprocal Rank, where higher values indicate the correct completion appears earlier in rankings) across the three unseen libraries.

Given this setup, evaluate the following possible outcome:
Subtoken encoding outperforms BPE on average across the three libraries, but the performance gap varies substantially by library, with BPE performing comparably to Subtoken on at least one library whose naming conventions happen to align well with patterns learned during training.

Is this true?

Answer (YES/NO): NO